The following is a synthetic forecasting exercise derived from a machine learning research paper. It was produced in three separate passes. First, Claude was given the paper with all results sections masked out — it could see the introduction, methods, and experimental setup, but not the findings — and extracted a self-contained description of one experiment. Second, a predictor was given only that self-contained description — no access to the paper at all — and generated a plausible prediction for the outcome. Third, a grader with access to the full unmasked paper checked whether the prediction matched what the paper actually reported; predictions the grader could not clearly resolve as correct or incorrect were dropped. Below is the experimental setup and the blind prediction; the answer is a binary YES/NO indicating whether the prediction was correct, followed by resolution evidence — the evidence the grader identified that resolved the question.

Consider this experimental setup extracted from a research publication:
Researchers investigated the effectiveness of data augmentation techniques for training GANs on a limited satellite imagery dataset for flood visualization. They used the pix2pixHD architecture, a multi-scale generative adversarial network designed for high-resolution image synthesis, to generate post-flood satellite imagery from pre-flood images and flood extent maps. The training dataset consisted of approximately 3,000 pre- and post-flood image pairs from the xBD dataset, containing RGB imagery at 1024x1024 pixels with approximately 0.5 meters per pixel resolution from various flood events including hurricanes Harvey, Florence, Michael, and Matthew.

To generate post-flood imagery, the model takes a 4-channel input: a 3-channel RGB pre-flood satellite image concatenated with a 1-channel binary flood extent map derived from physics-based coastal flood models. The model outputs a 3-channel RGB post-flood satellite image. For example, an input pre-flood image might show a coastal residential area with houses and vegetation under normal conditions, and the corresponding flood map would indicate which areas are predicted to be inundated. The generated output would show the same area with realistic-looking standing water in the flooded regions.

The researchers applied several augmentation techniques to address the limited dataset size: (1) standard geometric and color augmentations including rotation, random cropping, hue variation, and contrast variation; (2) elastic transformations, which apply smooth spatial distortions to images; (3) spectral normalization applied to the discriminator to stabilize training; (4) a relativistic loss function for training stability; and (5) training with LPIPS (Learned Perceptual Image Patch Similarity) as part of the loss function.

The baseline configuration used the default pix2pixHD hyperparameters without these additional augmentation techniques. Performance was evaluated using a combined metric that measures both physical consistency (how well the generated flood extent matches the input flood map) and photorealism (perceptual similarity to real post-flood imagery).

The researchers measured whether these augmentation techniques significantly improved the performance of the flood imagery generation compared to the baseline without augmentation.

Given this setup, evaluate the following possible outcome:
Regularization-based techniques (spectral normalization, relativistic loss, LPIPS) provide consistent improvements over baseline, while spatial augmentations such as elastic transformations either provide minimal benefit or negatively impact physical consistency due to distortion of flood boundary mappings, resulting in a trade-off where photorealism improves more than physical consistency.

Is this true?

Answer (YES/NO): NO